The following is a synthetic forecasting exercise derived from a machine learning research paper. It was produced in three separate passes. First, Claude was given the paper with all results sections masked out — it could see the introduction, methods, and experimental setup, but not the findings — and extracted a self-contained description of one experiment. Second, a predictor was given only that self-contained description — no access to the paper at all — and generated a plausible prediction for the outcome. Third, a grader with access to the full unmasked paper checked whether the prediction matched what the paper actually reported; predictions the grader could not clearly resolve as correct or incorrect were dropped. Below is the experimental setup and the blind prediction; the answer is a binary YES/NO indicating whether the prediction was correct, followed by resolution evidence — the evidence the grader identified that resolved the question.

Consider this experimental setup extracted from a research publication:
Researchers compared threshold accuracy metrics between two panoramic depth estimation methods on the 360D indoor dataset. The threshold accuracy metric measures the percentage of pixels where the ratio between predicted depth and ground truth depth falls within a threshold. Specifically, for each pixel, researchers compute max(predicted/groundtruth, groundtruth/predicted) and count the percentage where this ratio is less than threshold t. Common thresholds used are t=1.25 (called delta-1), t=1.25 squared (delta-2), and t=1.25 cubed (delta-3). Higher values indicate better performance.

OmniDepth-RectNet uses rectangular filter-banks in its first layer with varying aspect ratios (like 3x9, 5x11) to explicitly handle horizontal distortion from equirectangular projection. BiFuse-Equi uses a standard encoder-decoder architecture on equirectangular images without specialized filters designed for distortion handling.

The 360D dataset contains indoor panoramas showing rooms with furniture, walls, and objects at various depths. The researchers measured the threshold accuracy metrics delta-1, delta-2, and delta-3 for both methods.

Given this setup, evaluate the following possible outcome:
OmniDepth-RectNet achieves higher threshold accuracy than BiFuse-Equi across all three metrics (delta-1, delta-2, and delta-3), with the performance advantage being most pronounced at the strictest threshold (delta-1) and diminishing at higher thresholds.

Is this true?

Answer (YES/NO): NO